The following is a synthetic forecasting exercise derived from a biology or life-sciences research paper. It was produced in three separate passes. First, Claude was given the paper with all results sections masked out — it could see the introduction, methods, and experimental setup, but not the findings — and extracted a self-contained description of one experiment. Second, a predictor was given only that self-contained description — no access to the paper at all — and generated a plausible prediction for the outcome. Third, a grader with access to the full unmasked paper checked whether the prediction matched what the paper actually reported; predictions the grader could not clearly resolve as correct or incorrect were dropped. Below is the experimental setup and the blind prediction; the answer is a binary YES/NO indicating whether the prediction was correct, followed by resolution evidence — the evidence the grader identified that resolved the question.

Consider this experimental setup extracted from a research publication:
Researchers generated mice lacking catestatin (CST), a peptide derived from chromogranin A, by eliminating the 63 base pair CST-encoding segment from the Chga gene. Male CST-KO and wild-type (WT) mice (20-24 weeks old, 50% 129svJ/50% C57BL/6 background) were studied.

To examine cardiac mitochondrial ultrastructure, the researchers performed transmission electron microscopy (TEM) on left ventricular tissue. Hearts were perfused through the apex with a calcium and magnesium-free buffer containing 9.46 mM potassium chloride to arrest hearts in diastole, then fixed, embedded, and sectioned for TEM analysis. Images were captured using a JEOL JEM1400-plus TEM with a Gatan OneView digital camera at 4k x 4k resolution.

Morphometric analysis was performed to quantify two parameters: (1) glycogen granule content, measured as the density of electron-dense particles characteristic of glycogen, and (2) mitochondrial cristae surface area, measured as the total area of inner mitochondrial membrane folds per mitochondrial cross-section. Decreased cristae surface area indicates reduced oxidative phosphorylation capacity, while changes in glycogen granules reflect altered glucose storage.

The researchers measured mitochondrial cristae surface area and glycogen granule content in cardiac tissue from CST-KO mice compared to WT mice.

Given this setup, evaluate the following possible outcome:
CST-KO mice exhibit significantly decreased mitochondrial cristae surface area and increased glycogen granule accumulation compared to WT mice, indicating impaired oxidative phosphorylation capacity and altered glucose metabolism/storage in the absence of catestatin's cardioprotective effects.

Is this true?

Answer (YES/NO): NO